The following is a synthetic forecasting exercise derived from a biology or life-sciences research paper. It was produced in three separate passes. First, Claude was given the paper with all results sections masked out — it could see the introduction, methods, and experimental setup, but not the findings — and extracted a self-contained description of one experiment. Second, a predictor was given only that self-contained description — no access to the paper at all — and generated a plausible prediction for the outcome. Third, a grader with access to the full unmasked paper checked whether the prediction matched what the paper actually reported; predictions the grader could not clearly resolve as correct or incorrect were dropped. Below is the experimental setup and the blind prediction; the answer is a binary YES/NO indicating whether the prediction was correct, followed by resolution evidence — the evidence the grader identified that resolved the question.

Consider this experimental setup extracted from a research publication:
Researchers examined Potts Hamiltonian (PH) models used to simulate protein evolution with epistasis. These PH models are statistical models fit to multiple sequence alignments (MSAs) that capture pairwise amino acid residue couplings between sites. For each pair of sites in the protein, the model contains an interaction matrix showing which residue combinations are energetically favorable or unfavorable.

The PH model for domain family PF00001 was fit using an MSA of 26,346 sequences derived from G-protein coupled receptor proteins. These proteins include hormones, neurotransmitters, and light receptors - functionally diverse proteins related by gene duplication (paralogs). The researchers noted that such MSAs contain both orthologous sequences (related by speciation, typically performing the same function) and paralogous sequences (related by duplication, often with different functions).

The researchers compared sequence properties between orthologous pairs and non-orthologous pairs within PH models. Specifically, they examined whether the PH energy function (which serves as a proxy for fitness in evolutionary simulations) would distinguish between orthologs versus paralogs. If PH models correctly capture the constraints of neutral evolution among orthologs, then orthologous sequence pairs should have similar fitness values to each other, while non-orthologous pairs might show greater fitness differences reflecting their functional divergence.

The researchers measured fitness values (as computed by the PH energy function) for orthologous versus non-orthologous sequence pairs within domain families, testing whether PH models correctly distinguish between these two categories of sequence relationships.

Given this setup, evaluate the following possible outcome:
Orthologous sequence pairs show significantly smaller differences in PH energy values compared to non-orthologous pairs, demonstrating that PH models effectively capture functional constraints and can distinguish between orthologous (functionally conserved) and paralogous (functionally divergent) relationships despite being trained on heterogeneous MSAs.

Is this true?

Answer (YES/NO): YES